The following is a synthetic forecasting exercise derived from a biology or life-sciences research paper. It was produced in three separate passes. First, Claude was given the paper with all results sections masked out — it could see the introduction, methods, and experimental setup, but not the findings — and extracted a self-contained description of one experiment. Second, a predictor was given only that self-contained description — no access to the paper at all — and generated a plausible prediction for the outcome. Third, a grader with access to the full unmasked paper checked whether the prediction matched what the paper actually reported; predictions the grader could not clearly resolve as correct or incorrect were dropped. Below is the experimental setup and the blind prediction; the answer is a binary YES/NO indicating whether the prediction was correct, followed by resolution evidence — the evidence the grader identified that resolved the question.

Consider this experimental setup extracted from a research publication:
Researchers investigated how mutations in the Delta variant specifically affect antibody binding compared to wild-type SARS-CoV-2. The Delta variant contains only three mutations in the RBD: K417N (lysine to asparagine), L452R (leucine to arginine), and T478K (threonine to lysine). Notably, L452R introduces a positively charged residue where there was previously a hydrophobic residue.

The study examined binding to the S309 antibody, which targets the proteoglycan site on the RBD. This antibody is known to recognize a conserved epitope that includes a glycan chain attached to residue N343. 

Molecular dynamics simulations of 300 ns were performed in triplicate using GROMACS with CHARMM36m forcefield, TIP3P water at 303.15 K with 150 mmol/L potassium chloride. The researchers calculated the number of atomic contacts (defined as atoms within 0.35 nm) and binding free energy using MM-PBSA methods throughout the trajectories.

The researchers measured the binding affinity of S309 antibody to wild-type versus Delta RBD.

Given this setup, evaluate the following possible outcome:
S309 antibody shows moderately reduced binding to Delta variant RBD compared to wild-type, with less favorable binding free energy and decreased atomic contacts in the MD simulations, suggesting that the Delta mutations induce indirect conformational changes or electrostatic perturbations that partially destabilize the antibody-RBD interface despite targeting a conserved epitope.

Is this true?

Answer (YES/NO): NO